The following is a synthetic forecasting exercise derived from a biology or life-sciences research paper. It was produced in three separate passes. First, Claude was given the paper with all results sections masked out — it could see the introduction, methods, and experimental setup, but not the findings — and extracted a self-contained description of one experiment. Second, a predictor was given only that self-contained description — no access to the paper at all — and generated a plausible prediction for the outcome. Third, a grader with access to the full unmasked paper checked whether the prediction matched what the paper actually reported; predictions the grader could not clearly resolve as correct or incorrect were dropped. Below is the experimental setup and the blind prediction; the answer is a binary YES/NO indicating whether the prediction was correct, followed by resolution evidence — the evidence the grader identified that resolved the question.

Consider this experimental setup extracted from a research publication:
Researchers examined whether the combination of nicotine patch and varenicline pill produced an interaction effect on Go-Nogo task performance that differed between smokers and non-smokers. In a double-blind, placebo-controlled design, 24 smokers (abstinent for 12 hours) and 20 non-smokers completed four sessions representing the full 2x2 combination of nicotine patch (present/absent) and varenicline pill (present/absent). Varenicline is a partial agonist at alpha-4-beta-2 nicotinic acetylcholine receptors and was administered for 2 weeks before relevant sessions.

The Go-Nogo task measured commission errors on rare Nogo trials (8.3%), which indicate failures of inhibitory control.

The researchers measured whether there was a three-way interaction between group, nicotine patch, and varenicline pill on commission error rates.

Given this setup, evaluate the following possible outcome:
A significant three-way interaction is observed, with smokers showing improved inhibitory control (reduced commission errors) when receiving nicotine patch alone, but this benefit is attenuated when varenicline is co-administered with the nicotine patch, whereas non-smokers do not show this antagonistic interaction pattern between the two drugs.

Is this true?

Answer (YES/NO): NO